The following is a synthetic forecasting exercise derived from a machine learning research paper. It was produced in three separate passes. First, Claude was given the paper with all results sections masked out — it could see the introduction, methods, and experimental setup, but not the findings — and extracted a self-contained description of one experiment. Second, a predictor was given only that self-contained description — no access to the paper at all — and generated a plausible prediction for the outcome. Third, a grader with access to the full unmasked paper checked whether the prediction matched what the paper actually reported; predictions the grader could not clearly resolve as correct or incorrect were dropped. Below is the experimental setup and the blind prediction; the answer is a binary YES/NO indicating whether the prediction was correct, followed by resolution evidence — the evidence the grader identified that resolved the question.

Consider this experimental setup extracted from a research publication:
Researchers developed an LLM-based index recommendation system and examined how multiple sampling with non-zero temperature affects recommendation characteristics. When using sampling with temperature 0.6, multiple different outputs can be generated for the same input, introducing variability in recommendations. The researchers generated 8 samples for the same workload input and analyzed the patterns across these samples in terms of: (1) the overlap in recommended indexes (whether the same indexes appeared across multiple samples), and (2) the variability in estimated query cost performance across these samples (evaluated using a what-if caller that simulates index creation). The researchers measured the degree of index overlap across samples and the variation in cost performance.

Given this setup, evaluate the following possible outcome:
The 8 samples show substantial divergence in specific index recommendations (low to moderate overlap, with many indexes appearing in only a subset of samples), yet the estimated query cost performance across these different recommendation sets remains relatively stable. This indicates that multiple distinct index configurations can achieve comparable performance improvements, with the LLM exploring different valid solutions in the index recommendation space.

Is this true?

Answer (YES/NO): NO